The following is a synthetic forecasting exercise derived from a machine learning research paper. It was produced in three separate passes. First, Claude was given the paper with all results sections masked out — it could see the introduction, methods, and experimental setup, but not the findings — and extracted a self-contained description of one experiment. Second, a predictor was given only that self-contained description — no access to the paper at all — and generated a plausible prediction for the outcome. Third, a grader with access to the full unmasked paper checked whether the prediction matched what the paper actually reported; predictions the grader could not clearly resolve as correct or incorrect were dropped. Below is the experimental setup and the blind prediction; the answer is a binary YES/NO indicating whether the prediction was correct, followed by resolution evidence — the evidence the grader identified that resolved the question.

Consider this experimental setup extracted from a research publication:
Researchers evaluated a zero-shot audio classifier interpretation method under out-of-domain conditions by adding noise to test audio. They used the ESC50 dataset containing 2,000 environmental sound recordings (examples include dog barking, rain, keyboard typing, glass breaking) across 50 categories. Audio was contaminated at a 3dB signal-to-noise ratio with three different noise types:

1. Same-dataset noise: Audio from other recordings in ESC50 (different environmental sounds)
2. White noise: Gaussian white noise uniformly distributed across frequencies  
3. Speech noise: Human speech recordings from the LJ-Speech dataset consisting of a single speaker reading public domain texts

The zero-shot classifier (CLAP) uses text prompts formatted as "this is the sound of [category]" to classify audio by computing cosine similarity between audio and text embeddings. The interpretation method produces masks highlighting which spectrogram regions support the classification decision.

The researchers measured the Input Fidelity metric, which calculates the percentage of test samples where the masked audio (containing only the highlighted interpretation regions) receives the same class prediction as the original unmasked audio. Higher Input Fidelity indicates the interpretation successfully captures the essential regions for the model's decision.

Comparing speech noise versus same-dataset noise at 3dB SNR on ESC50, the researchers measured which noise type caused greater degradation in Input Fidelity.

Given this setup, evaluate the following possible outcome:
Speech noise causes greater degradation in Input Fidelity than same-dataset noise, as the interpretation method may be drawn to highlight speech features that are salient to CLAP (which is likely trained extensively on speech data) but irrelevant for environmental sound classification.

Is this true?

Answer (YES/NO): NO